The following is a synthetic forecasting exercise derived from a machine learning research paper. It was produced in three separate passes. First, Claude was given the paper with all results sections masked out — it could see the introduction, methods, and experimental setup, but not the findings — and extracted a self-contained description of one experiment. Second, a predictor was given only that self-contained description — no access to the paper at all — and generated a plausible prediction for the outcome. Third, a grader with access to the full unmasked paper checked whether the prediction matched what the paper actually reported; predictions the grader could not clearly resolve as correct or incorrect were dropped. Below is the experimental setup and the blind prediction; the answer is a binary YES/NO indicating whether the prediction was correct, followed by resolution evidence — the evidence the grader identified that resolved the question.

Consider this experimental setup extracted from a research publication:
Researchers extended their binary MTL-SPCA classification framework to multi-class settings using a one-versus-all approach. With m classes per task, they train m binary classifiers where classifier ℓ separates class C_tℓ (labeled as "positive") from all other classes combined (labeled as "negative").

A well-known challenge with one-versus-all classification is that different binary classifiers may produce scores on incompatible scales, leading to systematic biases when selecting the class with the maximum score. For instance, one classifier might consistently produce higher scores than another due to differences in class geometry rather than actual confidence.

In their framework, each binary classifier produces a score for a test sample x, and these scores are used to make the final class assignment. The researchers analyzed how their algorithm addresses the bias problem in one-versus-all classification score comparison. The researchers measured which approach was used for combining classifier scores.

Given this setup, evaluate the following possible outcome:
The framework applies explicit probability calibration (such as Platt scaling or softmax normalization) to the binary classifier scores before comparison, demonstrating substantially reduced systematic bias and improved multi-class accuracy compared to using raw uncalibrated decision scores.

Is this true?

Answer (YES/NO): NO